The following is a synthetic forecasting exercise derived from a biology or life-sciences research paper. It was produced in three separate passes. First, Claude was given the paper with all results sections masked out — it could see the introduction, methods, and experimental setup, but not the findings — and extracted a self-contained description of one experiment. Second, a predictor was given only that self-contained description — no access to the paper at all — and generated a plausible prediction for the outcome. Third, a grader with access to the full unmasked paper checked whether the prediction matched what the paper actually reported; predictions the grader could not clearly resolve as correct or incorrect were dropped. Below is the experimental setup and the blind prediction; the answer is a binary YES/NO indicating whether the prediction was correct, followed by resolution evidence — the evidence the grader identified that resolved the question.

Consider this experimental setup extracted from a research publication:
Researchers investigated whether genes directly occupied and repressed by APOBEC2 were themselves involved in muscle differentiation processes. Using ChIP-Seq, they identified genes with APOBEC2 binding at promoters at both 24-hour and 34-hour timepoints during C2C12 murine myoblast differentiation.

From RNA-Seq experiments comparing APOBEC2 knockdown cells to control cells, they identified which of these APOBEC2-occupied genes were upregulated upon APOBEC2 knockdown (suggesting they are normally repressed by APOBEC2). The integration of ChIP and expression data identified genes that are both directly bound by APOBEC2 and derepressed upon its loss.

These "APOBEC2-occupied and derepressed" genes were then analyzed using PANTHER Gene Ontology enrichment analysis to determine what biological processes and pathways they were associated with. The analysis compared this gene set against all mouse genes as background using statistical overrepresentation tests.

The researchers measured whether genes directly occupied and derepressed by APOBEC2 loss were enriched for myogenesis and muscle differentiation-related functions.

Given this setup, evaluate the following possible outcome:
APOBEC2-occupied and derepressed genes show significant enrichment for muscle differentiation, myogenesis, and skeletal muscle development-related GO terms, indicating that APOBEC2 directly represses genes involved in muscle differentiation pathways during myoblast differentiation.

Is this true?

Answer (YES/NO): NO